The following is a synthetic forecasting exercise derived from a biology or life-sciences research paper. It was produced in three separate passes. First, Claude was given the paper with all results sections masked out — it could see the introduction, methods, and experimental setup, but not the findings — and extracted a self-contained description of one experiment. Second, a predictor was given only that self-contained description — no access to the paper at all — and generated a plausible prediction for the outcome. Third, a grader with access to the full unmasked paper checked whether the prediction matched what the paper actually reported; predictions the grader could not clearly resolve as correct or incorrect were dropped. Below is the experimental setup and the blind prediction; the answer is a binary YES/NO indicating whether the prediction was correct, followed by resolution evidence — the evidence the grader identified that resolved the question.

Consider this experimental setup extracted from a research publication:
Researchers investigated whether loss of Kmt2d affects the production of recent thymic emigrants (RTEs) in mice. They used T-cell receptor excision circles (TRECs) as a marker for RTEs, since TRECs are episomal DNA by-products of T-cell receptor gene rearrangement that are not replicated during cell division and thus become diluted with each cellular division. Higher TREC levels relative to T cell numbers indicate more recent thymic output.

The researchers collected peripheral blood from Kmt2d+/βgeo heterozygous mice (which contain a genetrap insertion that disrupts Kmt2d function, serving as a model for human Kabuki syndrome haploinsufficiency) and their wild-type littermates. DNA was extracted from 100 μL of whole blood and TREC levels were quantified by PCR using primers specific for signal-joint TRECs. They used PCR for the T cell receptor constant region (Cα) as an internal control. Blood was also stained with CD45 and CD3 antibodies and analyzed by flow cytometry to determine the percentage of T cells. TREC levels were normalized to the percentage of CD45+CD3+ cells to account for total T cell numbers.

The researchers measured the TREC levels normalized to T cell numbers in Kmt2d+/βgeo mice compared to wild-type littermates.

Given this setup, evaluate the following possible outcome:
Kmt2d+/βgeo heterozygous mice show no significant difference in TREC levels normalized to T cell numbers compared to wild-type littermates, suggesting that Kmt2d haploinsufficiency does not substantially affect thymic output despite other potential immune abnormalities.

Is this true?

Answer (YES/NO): YES